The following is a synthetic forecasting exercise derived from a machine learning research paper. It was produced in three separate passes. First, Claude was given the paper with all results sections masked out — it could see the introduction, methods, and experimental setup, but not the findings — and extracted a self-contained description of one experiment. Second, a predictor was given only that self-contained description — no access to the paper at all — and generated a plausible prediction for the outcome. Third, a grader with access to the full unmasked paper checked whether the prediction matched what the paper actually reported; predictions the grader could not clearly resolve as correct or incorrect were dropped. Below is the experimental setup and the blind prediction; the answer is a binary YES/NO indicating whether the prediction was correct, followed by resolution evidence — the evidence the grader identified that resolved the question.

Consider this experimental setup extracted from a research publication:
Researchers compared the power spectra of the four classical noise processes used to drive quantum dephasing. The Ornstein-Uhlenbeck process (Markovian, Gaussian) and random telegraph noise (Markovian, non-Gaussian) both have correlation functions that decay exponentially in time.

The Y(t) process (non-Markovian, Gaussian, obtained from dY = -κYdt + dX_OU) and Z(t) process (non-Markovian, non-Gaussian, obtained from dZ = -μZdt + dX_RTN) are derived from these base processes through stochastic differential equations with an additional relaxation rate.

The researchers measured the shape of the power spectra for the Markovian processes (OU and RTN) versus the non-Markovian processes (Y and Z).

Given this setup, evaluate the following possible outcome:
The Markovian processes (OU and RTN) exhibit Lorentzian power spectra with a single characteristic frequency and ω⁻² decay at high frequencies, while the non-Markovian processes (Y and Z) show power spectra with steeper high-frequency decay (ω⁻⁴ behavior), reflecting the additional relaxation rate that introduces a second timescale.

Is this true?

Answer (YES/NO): NO